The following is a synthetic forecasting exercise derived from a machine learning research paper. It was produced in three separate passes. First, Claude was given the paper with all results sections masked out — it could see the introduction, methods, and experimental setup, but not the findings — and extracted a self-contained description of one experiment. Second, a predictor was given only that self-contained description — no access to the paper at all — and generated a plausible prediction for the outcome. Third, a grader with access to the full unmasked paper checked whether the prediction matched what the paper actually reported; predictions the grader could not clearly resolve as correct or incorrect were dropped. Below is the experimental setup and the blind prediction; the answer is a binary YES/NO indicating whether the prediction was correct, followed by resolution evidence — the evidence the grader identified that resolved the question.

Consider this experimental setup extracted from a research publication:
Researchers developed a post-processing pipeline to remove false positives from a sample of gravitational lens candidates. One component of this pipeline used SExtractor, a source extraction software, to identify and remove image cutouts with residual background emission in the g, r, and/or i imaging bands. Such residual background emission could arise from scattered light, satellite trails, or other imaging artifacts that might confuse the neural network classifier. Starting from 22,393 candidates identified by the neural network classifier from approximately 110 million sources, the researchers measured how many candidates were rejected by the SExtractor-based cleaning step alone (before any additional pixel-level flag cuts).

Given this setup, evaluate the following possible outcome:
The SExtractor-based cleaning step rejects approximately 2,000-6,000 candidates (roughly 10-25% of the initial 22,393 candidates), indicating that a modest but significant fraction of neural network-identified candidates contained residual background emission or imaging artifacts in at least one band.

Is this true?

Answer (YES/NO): YES